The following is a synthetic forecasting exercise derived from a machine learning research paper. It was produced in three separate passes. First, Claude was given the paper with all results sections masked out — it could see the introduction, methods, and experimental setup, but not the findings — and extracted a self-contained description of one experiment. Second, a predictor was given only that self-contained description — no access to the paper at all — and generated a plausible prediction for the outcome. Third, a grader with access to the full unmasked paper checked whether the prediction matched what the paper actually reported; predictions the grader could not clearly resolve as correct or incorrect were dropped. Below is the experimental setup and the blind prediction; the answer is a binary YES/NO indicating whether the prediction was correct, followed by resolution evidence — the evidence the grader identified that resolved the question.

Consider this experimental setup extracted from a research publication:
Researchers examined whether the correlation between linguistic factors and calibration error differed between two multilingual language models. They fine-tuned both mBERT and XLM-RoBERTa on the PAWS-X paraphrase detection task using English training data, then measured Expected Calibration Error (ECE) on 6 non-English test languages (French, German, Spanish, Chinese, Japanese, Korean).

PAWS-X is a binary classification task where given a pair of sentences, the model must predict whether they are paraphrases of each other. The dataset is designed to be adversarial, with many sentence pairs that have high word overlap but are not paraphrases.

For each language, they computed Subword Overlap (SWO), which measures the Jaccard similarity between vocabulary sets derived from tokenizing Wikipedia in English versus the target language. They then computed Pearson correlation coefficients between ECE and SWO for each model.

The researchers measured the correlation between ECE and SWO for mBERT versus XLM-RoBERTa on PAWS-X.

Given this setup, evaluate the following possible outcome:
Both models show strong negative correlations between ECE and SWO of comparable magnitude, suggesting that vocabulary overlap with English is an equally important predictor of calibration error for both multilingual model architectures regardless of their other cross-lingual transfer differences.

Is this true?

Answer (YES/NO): YES